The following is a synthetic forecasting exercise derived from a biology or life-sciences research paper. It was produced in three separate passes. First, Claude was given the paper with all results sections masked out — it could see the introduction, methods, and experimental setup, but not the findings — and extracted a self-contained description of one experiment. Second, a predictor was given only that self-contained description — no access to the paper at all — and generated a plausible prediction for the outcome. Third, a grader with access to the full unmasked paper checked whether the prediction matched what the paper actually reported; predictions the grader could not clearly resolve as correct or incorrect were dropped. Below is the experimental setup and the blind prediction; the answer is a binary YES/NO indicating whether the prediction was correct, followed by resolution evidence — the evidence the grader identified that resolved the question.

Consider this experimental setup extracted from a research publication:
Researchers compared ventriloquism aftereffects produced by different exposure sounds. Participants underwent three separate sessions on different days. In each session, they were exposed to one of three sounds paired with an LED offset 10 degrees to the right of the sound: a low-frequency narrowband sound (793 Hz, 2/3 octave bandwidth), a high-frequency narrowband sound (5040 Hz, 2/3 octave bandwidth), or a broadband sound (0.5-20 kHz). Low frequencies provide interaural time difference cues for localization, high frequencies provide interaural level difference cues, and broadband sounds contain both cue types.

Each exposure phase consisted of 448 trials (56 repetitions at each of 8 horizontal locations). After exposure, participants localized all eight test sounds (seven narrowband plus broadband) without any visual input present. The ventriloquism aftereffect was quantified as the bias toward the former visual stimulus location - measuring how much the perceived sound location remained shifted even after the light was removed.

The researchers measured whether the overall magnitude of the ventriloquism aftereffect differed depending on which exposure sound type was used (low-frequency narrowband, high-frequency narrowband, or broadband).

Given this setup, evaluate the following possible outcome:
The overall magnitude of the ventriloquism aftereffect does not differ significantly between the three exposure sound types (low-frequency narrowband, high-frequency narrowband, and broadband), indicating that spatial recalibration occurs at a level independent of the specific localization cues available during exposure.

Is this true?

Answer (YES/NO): YES